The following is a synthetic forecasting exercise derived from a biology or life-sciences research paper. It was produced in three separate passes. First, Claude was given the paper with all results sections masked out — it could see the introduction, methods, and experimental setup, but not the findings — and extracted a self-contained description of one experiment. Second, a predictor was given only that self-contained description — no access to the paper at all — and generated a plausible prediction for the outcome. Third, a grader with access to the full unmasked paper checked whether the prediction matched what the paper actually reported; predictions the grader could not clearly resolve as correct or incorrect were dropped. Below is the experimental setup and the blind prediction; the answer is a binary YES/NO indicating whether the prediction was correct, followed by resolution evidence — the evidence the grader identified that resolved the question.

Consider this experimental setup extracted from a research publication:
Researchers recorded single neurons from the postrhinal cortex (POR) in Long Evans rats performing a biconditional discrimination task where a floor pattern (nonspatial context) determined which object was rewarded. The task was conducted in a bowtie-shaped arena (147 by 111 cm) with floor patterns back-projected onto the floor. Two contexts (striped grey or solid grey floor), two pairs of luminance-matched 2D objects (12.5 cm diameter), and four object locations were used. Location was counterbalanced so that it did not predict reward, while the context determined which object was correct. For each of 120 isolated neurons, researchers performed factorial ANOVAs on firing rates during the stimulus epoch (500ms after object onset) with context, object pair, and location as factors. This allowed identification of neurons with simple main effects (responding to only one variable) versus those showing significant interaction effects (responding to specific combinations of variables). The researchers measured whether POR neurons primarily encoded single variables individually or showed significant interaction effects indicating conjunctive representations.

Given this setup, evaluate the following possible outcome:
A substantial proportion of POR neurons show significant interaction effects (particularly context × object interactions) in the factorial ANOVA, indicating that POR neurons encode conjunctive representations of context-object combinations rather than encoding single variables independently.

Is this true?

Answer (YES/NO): YES